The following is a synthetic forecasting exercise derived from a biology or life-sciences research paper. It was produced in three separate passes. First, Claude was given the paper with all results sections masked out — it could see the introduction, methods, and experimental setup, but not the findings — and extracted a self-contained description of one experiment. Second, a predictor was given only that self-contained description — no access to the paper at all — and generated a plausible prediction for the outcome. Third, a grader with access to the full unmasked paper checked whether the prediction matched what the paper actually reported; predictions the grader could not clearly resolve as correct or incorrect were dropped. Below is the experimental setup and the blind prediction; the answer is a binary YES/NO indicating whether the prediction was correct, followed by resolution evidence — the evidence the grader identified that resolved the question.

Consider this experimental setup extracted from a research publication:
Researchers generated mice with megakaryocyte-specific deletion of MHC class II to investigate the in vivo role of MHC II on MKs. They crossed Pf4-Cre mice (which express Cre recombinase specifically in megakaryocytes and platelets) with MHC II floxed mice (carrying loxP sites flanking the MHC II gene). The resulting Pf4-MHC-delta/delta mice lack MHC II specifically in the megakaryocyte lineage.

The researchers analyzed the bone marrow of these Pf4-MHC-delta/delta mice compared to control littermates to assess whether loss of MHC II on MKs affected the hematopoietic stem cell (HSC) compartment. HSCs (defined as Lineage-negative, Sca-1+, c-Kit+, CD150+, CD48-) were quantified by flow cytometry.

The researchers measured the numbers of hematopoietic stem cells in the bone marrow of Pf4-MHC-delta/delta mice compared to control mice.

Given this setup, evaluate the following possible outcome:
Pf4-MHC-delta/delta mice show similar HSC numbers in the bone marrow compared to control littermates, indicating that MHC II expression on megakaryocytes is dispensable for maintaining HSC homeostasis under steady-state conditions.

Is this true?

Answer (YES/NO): NO